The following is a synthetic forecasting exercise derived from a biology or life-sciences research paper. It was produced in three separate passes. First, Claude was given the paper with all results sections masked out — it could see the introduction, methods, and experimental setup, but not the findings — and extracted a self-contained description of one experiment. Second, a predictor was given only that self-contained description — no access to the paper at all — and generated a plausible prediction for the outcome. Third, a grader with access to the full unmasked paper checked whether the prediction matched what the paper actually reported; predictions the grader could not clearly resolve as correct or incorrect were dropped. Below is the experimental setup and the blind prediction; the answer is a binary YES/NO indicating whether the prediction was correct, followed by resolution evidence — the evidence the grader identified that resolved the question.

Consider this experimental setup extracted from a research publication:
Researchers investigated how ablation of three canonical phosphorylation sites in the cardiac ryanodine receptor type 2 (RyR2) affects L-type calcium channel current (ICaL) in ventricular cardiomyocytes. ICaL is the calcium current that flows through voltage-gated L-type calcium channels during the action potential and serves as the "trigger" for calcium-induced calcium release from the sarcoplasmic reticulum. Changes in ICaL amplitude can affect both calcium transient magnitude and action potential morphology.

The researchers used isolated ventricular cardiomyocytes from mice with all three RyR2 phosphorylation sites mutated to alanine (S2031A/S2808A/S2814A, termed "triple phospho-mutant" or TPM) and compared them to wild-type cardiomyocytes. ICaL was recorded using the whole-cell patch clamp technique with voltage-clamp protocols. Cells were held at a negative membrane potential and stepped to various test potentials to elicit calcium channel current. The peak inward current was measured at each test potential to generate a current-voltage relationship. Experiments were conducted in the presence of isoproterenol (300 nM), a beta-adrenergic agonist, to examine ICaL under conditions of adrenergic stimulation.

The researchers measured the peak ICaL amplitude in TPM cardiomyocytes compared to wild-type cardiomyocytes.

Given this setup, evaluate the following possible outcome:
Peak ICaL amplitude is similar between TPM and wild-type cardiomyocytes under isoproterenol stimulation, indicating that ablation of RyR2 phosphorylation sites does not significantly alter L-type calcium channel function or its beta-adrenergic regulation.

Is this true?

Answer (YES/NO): NO